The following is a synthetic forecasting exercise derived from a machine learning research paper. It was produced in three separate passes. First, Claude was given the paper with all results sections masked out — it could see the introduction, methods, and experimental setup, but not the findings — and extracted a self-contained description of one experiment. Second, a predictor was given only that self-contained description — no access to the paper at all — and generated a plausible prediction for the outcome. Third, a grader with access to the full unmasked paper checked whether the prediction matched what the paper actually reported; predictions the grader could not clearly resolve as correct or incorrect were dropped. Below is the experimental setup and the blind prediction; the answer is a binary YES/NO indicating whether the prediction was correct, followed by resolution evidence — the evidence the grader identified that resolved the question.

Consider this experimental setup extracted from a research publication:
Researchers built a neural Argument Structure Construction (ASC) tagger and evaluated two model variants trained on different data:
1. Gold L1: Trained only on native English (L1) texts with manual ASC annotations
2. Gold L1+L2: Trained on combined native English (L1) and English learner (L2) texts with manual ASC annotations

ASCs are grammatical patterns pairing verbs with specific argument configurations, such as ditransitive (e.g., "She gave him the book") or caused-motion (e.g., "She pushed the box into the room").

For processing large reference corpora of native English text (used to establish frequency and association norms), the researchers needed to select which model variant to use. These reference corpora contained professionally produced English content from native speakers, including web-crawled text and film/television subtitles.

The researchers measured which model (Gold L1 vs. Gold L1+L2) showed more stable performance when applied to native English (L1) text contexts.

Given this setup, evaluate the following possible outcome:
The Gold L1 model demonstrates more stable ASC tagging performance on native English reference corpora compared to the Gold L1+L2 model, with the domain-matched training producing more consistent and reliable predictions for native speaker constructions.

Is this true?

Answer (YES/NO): YES